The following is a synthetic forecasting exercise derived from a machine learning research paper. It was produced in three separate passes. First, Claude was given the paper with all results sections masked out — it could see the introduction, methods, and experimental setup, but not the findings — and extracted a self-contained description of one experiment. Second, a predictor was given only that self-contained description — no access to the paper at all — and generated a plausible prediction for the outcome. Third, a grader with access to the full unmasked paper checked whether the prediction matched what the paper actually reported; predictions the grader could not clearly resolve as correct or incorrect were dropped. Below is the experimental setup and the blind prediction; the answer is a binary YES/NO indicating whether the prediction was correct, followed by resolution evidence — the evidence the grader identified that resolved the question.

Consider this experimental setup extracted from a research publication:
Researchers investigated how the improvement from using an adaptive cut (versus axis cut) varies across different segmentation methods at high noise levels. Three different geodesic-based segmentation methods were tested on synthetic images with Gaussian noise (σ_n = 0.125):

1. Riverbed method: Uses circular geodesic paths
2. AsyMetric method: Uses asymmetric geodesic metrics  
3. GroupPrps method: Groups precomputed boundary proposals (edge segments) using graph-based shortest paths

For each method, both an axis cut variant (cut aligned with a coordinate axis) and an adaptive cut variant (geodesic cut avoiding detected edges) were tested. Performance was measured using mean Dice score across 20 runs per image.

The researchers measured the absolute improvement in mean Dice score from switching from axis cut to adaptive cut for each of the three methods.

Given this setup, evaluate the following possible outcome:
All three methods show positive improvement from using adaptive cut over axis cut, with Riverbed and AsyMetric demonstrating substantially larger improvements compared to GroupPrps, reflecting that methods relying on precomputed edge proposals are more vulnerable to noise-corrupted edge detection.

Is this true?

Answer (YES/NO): NO